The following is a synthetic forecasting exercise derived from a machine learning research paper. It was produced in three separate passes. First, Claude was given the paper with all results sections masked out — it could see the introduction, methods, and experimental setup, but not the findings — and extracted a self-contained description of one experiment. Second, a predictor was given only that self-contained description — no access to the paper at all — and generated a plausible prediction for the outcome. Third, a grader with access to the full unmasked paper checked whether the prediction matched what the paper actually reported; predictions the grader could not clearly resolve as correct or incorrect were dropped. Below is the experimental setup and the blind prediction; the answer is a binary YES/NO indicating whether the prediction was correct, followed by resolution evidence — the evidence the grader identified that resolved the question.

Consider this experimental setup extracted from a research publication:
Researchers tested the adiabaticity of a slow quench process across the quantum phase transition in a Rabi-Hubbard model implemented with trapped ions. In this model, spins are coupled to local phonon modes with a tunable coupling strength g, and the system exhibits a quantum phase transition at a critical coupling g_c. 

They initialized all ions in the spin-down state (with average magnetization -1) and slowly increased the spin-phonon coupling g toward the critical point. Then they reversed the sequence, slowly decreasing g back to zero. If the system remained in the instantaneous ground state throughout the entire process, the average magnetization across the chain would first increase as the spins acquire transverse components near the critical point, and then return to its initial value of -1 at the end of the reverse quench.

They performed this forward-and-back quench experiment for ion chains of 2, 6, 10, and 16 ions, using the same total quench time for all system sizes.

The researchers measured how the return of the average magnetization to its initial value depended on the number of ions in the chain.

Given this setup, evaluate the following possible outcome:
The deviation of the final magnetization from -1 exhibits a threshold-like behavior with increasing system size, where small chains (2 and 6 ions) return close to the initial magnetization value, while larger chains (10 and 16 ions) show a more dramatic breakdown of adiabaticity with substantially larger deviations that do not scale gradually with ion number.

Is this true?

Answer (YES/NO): NO